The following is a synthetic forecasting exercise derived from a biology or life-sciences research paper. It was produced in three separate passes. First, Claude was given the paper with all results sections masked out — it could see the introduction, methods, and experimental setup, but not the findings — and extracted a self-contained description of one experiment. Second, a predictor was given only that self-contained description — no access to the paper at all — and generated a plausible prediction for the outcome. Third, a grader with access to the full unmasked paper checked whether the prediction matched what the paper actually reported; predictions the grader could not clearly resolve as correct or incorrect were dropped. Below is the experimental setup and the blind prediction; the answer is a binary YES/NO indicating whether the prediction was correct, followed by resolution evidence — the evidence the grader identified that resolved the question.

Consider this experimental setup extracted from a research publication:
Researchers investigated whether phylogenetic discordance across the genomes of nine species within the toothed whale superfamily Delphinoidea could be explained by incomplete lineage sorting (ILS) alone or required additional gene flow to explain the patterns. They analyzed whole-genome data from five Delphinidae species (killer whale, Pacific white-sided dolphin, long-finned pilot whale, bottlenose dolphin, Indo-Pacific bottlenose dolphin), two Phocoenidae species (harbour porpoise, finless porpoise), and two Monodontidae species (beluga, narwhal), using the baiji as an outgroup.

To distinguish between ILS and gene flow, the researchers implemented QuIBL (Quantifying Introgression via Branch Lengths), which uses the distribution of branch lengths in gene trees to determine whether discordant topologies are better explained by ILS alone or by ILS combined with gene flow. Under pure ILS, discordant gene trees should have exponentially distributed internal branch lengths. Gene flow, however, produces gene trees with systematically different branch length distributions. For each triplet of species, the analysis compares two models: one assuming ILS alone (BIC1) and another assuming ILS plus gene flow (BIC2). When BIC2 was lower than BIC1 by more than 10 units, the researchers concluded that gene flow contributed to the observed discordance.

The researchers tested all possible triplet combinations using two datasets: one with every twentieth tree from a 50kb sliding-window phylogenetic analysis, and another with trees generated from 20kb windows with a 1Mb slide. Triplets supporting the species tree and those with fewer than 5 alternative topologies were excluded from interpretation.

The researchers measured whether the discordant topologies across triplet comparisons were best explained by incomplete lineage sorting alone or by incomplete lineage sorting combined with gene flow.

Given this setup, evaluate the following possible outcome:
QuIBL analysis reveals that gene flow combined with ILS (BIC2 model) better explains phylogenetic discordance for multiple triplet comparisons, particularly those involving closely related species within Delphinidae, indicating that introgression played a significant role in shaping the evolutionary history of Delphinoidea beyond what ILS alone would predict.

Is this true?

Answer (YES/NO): YES